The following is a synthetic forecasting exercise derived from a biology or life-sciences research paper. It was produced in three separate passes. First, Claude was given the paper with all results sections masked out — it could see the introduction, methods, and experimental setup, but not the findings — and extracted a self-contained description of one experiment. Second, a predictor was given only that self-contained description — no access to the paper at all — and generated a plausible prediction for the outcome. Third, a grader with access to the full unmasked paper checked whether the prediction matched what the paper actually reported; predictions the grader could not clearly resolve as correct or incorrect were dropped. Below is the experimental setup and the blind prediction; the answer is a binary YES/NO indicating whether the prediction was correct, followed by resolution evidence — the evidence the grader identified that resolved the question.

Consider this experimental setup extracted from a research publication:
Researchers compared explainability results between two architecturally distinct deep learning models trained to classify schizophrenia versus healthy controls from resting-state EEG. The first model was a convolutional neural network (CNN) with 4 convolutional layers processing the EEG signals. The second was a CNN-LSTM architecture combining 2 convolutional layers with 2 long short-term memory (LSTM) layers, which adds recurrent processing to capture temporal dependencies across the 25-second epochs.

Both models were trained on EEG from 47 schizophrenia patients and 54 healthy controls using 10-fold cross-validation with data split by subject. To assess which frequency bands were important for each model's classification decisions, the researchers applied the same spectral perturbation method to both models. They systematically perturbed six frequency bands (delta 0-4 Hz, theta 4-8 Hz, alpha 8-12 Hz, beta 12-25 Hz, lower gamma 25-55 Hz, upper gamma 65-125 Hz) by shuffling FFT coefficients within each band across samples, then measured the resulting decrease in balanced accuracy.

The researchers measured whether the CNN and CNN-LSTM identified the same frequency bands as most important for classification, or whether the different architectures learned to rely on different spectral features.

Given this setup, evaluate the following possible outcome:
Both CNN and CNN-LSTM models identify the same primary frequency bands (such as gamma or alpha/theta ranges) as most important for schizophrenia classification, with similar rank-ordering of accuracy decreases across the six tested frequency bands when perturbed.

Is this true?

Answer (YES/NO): NO